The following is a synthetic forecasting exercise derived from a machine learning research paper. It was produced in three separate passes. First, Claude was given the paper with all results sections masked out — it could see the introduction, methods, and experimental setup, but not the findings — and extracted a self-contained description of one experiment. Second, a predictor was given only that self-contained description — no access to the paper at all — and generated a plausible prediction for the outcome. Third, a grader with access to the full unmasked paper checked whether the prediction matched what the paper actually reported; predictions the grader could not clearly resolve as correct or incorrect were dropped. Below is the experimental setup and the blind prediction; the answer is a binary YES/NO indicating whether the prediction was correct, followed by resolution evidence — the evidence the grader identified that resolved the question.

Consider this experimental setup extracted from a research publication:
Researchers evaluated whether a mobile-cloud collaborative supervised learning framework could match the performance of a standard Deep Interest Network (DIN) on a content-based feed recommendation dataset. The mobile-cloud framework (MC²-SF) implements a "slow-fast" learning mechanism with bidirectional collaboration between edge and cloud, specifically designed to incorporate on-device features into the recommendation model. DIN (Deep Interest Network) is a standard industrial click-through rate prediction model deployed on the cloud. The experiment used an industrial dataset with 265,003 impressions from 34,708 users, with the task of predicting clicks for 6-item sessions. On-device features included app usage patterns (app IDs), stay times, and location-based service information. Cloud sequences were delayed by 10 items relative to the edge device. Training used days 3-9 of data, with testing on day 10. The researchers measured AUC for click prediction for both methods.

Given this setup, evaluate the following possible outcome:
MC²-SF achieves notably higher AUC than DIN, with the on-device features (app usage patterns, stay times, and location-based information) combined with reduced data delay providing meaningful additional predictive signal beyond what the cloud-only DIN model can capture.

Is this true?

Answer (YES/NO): NO